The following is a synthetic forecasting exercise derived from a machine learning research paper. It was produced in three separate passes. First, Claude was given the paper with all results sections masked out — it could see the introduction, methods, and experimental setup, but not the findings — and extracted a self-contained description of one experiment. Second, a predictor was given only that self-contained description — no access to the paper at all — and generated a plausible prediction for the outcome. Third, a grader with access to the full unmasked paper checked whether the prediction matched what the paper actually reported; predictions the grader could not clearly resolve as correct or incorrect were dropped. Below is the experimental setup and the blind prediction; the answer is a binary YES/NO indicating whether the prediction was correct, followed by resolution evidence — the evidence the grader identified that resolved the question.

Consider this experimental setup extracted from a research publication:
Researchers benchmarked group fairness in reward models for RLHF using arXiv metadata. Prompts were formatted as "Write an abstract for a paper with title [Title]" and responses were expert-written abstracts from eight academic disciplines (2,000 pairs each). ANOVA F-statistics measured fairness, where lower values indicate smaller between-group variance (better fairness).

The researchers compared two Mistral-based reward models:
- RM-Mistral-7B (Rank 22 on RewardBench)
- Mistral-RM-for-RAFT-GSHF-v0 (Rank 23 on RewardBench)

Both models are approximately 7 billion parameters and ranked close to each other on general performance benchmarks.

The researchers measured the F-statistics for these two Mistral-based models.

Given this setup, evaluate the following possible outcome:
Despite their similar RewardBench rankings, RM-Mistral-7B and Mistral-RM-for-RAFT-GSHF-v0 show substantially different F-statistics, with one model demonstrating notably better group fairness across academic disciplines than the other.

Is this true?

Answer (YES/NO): YES